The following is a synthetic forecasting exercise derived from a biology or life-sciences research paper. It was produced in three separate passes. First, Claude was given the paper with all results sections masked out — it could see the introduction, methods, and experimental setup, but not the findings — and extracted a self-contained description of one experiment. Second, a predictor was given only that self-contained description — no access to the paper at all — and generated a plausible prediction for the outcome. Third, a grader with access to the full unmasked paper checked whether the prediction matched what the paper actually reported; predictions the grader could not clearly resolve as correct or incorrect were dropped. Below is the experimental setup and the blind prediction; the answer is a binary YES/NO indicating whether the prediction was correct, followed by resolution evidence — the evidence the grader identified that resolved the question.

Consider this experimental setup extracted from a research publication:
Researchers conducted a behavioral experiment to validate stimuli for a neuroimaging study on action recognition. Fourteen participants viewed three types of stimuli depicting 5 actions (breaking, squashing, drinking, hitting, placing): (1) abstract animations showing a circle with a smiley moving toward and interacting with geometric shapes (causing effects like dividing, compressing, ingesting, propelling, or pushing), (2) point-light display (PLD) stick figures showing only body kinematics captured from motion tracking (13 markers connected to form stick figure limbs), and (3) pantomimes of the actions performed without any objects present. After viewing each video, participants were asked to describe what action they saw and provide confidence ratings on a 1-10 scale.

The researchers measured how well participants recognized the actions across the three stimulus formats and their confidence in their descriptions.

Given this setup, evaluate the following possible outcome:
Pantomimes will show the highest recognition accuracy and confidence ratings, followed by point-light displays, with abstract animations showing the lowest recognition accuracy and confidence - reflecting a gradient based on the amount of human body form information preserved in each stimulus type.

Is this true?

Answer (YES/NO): NO